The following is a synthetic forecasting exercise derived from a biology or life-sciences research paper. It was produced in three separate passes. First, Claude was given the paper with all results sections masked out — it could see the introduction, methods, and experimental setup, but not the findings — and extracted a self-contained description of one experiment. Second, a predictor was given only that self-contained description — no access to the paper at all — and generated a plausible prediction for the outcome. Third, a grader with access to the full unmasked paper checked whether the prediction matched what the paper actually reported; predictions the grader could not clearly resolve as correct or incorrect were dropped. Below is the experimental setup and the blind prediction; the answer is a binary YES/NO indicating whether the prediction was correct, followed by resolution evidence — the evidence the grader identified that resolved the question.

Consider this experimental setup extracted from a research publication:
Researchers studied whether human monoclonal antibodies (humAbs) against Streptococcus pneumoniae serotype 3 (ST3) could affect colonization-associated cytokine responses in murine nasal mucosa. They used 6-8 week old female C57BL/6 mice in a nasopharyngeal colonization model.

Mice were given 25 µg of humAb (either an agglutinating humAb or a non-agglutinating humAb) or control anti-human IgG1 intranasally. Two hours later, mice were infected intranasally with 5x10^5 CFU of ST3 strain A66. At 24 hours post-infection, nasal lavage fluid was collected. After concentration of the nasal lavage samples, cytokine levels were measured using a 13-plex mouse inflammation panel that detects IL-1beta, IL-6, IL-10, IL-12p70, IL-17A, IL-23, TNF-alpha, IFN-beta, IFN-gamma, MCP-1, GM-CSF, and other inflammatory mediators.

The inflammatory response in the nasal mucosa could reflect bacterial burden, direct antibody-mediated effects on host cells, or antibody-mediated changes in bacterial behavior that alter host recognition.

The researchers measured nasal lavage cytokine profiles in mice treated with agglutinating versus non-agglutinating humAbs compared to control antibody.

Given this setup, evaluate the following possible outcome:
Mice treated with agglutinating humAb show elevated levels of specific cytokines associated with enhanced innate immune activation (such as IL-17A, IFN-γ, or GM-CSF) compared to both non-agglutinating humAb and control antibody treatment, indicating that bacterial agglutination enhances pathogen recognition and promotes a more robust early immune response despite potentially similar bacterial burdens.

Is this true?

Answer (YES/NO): NO